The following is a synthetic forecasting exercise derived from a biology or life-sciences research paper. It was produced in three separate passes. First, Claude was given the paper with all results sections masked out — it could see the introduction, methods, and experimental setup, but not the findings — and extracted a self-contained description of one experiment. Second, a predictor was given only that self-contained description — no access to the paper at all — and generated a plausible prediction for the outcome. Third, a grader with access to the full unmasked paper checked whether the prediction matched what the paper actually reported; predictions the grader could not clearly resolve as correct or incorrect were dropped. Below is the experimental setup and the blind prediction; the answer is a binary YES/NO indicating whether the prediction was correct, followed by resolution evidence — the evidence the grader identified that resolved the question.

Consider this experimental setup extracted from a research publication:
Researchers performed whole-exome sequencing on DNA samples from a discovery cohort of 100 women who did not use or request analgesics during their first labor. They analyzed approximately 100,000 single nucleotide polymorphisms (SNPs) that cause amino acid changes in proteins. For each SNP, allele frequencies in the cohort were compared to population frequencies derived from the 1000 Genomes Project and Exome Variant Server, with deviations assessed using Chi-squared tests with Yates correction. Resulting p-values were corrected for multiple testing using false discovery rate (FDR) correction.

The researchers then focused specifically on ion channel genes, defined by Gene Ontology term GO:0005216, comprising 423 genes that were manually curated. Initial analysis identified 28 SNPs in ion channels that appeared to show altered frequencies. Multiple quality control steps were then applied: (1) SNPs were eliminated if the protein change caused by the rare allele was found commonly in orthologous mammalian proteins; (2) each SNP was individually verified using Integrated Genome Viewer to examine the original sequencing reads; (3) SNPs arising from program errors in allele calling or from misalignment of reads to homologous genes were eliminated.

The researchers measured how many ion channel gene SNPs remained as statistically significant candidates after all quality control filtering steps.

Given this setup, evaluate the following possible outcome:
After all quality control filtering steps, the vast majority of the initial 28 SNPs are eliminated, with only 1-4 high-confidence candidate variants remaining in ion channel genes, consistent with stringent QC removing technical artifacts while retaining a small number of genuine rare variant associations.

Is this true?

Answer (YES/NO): YES